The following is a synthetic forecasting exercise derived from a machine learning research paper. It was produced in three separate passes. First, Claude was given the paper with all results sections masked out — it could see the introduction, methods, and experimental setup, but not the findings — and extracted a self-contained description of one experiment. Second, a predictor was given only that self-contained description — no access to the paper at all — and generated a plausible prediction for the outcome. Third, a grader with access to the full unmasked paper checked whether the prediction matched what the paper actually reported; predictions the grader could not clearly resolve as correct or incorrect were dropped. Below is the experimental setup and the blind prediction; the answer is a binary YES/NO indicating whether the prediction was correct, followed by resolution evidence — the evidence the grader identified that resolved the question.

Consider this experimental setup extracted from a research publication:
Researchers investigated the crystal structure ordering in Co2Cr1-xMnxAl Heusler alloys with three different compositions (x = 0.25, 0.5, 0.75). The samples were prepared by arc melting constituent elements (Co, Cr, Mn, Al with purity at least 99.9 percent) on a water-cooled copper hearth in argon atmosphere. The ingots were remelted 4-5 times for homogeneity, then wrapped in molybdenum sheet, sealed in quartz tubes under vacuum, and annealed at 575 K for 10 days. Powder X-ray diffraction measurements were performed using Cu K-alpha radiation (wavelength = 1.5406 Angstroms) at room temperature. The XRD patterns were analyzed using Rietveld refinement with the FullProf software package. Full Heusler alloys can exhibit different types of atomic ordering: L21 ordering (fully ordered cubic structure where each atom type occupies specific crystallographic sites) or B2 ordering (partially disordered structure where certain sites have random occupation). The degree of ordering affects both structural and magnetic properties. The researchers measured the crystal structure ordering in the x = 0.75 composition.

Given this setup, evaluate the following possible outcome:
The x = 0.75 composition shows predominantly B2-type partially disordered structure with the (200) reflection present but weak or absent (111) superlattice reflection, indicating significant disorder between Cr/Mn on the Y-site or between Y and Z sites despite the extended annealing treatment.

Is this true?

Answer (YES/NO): NO